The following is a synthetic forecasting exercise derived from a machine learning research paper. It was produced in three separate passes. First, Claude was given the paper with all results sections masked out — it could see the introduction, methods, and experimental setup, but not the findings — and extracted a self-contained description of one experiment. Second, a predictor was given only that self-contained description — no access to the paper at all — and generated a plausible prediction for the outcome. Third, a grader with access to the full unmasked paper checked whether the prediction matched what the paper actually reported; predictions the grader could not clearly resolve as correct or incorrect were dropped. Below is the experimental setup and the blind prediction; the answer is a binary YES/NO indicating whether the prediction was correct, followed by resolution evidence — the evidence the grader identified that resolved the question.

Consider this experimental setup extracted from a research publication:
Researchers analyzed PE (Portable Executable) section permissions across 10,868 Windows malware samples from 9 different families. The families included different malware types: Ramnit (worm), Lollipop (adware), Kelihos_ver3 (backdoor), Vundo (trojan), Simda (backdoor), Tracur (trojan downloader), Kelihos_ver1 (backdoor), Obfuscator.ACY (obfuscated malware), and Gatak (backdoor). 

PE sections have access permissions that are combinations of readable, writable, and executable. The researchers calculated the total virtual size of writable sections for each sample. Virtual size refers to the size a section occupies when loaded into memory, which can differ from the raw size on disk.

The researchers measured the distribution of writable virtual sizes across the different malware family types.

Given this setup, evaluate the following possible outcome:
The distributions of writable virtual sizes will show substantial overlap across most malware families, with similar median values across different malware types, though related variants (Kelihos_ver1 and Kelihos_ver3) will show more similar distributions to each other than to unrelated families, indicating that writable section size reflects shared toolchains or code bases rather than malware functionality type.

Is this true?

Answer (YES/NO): NO